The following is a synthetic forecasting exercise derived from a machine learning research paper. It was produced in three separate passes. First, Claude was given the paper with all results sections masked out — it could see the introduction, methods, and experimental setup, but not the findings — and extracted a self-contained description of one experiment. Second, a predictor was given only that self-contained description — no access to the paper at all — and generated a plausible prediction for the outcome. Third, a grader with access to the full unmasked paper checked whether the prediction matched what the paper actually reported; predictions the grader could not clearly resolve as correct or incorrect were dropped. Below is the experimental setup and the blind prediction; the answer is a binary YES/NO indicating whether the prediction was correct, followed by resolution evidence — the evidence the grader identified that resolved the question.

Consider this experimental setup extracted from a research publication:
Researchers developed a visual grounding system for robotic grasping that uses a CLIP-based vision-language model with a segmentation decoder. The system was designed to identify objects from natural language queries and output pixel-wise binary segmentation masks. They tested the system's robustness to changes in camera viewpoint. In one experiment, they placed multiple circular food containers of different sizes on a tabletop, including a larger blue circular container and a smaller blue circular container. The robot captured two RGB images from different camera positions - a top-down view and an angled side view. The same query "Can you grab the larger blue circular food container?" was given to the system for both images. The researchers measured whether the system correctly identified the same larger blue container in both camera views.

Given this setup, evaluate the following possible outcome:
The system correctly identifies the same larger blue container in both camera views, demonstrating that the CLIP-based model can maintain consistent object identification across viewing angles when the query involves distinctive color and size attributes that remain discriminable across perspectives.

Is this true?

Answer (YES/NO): NO